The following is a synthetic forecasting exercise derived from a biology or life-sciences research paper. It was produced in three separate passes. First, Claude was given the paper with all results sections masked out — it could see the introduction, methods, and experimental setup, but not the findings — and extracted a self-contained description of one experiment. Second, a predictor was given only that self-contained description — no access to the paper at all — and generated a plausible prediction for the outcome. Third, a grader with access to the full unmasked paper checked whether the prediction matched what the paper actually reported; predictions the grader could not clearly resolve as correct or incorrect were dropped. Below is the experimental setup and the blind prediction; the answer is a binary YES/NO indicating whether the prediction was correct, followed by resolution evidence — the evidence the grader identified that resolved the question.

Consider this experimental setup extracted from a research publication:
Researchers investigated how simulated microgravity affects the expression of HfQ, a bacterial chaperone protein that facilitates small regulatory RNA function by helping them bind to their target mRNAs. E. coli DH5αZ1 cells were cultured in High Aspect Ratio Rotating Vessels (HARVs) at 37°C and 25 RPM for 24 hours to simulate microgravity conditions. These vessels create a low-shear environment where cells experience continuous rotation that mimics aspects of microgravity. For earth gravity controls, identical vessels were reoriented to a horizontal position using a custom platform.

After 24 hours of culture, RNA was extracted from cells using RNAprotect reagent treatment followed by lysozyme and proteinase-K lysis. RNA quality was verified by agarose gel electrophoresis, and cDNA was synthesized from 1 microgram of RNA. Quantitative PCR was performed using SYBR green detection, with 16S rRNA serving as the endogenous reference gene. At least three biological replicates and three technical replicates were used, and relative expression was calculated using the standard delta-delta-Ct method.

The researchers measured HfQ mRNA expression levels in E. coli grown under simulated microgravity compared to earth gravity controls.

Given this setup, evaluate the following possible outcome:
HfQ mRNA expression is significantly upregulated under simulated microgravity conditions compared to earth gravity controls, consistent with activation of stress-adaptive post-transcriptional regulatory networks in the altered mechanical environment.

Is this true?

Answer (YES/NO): NO